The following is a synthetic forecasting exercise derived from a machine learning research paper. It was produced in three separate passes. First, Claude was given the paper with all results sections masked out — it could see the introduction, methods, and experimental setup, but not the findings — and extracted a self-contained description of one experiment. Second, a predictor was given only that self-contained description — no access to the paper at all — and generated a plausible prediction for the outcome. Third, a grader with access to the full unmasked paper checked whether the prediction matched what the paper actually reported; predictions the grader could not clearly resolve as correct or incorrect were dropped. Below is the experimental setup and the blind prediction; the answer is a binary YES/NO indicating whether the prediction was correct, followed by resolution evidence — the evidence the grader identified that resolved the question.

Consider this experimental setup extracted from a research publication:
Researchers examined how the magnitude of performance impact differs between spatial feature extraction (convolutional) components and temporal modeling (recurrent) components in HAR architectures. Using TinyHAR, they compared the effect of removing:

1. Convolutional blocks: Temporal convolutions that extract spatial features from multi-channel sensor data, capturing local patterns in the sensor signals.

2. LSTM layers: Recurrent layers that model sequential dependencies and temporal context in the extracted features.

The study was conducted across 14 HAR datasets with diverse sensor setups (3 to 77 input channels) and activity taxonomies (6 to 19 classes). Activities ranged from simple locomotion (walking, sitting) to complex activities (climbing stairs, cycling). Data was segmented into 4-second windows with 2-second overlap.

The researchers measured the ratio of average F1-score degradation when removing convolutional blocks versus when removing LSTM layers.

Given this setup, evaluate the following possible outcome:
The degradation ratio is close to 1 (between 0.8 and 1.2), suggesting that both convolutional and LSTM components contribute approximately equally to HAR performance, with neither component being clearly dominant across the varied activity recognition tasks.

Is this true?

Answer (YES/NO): NO